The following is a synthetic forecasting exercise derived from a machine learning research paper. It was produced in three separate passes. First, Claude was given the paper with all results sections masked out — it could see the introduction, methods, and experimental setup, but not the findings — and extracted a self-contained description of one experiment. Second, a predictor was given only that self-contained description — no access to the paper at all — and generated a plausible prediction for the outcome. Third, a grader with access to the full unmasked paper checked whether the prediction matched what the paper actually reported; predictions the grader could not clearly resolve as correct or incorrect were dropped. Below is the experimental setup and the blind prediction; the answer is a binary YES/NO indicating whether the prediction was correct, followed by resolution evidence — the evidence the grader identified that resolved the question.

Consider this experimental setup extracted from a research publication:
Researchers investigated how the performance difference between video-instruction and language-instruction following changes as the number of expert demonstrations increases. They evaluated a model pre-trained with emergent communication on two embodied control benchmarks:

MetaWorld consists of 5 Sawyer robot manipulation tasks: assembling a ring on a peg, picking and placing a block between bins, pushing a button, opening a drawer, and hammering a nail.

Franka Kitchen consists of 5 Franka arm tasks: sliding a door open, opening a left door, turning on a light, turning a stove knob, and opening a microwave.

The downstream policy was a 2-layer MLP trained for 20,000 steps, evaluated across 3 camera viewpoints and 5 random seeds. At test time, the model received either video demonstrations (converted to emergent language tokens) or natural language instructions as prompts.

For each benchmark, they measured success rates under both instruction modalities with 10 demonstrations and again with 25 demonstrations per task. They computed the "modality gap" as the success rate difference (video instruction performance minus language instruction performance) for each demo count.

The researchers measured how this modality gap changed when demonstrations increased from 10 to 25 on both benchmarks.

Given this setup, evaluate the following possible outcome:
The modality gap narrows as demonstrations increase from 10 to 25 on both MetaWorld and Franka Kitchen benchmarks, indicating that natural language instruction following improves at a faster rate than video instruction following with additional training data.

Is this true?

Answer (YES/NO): YES